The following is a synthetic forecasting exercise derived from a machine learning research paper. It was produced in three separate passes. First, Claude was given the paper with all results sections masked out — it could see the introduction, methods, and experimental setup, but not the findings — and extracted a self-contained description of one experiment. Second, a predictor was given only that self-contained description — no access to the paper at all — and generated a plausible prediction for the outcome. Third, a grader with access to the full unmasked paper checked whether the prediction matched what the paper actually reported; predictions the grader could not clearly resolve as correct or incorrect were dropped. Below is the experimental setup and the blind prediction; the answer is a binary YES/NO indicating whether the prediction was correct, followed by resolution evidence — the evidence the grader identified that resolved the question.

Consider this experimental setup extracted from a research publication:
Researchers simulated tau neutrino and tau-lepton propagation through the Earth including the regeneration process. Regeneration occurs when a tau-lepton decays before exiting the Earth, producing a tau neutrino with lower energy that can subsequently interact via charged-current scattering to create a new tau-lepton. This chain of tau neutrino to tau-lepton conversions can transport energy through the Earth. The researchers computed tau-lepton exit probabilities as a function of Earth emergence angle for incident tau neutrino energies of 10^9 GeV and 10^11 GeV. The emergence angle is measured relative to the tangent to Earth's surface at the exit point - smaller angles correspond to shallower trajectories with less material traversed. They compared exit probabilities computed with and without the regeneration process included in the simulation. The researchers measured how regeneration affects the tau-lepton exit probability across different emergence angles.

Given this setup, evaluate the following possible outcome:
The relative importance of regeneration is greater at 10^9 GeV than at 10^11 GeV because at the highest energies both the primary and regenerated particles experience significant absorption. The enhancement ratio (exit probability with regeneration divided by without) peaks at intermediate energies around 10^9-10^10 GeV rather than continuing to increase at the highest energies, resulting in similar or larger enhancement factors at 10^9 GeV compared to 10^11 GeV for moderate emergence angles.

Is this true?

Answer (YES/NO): NO